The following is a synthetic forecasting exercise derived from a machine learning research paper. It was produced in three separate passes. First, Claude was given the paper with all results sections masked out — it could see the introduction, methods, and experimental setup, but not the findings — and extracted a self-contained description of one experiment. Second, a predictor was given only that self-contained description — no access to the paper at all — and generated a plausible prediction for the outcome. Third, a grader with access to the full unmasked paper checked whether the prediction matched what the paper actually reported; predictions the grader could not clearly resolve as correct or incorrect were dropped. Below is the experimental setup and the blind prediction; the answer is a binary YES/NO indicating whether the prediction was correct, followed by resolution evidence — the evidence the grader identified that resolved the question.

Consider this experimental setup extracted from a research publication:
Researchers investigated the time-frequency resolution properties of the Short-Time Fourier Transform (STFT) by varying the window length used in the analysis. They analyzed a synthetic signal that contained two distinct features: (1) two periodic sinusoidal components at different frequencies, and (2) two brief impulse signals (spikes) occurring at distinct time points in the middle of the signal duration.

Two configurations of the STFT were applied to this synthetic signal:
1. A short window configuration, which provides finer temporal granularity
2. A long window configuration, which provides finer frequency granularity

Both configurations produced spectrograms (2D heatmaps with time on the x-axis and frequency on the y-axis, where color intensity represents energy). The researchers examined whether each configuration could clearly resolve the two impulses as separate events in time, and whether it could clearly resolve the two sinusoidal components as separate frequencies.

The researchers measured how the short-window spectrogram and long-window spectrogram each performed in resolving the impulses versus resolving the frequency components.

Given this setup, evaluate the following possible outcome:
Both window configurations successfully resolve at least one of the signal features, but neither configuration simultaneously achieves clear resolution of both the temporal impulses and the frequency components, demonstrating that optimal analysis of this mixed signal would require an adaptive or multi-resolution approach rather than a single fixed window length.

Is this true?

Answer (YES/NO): YES